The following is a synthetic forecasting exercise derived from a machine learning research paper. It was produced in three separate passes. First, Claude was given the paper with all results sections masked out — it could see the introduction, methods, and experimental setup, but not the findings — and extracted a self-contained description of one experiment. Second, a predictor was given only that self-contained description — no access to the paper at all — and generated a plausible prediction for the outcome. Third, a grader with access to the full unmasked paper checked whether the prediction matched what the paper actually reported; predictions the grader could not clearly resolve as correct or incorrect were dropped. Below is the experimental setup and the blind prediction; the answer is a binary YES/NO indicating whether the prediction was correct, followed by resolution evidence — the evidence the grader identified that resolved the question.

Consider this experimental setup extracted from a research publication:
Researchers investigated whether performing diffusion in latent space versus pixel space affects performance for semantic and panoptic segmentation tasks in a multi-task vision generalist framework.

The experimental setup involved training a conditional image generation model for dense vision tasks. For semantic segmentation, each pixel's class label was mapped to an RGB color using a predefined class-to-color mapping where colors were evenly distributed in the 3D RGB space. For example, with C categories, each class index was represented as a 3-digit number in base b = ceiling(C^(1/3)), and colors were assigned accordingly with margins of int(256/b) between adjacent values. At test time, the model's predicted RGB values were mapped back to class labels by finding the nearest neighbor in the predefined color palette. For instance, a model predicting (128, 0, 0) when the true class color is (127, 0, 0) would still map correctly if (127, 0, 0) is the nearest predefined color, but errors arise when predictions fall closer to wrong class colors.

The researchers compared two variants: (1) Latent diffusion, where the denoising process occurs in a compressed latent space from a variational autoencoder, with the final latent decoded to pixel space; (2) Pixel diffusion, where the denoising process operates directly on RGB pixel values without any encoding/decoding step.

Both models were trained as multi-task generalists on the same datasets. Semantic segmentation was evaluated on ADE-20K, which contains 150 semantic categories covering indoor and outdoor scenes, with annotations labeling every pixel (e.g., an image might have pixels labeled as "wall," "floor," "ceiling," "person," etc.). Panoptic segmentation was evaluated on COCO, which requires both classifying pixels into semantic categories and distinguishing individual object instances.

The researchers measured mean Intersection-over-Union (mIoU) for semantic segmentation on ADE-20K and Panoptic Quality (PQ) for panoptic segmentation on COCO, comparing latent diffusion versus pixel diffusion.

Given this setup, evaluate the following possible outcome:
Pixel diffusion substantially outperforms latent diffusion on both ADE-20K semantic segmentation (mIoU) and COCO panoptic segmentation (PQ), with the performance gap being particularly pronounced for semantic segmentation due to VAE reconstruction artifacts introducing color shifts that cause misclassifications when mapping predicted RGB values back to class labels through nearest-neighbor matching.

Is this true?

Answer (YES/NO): YES